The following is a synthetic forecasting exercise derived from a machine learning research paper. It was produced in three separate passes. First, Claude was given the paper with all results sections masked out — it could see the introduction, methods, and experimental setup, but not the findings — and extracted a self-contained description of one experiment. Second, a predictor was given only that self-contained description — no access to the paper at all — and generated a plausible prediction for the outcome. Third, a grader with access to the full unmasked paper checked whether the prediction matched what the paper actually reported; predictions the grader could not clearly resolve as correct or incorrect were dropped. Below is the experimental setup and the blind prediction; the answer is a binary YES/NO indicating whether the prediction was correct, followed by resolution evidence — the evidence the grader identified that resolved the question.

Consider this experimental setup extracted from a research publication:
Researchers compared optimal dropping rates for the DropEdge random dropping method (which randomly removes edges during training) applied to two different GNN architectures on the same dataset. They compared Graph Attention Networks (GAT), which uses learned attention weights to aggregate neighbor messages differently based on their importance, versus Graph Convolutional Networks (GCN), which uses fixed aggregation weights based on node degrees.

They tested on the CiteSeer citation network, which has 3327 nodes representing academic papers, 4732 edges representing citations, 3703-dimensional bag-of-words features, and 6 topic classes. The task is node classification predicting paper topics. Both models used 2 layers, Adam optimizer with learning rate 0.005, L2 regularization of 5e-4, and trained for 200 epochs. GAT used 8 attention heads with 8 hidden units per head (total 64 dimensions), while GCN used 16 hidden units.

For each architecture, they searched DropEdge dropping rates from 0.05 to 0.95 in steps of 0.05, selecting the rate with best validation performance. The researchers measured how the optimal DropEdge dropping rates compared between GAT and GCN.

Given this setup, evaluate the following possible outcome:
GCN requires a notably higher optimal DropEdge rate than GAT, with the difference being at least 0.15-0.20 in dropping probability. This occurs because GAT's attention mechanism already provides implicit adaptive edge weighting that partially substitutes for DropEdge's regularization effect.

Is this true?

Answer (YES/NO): NO